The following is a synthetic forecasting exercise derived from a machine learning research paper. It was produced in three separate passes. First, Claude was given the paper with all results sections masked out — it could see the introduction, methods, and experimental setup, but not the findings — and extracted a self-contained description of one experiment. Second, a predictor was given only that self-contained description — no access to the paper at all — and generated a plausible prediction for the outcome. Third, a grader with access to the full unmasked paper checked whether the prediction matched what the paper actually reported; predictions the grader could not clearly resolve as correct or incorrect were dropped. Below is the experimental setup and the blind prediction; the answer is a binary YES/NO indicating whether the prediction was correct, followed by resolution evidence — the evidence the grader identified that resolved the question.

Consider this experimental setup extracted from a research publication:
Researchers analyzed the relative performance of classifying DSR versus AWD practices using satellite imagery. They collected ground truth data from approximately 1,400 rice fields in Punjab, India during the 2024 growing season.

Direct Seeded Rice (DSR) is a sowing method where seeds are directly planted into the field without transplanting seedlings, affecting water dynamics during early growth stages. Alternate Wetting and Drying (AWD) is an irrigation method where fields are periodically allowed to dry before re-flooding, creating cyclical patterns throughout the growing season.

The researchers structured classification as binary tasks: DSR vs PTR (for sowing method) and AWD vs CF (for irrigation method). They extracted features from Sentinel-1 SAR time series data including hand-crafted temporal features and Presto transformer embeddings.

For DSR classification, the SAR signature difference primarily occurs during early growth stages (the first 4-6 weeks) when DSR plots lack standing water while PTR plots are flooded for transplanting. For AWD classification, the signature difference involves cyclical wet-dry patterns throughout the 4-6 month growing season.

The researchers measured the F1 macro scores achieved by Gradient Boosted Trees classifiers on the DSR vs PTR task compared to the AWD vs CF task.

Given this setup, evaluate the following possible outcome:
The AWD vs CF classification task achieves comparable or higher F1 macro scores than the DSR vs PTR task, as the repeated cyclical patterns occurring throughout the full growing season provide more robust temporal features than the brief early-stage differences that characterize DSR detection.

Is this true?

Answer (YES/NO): NO